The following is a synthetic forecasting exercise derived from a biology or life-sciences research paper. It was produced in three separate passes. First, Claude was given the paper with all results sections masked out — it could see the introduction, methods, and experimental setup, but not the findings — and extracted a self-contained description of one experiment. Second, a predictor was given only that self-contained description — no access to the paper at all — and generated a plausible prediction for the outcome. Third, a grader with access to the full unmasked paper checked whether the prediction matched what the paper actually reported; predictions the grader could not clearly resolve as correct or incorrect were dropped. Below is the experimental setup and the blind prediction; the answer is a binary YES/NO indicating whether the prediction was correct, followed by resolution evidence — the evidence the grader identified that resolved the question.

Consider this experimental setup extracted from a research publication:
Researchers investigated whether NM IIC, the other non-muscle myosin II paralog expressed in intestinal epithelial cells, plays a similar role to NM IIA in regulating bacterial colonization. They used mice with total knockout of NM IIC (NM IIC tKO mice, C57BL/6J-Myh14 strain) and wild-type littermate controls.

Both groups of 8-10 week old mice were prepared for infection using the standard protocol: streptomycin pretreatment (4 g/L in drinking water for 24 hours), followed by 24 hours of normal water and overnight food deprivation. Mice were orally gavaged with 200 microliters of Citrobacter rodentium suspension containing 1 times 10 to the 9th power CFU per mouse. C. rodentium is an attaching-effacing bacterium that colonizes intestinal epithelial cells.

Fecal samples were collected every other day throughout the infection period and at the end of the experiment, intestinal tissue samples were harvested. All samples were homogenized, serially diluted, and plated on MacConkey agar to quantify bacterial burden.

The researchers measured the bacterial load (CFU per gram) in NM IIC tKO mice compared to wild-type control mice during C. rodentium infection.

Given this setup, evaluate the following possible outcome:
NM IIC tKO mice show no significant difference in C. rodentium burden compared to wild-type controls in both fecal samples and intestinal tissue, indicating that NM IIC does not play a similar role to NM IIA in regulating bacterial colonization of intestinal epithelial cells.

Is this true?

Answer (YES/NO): YES